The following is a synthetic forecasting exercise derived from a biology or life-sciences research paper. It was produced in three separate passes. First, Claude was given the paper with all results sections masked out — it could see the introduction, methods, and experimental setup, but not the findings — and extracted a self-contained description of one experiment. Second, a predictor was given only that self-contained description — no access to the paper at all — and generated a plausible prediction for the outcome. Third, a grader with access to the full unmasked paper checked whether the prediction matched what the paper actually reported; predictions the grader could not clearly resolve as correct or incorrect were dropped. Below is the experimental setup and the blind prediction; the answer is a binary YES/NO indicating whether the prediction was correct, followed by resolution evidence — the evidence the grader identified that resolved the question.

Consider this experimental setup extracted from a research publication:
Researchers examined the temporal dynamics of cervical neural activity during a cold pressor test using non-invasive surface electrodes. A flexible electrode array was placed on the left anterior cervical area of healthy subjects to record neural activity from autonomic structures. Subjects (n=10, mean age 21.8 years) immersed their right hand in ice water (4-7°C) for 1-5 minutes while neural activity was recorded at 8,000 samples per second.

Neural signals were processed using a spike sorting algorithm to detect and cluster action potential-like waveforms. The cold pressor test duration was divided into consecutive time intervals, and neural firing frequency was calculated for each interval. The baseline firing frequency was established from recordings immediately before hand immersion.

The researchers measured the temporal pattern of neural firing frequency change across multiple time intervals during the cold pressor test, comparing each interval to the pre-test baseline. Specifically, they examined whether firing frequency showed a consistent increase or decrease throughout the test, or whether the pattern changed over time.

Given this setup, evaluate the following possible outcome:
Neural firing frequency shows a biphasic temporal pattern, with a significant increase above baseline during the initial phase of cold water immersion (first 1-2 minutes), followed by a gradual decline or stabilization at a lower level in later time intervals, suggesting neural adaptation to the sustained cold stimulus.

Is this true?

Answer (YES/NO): YES